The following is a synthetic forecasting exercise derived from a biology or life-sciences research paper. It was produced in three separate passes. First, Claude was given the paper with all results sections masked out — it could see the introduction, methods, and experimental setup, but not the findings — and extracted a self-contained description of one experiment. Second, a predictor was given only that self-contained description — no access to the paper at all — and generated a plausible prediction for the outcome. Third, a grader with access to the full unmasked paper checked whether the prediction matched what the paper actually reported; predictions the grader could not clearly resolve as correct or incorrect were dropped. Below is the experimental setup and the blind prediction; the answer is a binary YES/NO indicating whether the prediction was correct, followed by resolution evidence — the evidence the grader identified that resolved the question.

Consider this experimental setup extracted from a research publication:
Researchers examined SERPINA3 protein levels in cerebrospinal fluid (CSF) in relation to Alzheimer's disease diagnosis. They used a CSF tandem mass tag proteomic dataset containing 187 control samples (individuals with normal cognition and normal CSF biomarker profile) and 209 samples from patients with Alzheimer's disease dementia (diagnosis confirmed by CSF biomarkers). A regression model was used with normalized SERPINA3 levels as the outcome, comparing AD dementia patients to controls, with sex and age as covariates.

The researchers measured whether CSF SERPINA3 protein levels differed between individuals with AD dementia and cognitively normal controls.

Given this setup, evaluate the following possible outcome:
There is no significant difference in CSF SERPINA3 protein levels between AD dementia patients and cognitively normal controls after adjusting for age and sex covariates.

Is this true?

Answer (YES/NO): NO